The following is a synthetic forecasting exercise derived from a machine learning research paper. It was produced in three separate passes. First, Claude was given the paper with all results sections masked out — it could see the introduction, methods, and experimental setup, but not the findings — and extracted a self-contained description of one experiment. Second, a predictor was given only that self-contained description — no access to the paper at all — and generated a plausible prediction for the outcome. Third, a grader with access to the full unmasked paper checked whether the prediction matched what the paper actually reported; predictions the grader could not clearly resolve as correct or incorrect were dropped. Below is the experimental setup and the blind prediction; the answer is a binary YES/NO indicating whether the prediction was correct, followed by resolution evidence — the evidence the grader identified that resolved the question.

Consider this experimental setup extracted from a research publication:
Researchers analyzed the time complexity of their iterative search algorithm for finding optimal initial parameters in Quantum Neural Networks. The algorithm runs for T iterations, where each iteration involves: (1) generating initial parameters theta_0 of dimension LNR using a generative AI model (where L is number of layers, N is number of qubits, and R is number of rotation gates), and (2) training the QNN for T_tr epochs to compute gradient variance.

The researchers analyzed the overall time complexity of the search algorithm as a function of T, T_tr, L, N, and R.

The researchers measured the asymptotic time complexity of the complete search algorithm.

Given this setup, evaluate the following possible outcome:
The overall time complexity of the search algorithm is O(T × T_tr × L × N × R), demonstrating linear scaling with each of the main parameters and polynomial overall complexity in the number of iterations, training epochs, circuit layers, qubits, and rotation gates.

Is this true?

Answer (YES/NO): YES